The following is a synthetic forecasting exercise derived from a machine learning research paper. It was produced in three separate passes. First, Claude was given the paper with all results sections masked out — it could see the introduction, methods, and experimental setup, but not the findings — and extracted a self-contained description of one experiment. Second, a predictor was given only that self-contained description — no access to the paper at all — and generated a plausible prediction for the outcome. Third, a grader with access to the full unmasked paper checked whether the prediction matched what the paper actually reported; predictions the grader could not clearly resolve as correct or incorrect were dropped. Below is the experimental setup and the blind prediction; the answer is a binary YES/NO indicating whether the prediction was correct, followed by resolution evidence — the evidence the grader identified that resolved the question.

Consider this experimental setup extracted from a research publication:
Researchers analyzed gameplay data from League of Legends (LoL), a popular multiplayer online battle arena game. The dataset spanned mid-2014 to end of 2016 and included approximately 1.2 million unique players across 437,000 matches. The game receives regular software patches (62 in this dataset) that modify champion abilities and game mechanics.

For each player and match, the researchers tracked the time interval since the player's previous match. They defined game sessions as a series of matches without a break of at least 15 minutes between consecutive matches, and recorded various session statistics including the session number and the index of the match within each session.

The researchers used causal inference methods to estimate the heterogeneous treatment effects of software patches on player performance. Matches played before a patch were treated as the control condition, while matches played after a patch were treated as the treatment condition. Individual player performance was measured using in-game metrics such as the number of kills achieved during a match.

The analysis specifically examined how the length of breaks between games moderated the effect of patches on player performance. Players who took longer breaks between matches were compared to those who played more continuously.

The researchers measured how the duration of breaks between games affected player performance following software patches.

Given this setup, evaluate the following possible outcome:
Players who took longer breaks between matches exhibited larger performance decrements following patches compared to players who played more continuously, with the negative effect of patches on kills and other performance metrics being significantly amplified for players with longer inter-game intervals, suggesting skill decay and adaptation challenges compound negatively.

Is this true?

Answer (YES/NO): NO